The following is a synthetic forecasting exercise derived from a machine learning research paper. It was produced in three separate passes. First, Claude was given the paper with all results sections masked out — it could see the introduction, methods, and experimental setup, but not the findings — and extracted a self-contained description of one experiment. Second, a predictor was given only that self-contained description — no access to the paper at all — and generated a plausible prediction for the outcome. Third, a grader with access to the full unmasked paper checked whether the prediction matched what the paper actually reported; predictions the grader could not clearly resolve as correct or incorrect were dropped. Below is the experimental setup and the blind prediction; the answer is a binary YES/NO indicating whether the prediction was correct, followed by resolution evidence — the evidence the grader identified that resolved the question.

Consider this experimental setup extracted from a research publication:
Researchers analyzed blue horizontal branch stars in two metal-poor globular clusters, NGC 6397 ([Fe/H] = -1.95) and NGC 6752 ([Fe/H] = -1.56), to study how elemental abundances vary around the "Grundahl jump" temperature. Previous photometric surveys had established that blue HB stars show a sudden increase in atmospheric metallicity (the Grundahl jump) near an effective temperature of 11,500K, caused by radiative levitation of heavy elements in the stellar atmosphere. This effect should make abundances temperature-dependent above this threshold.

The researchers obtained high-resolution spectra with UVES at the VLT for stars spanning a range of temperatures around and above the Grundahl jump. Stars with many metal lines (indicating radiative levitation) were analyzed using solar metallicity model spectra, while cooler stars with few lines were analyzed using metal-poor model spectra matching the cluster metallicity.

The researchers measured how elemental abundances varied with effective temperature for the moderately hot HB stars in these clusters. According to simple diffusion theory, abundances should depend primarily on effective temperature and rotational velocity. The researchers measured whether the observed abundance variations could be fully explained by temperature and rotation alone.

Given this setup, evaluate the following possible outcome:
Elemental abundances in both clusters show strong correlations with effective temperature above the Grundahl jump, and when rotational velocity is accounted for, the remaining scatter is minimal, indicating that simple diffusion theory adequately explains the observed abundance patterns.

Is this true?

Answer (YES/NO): NO